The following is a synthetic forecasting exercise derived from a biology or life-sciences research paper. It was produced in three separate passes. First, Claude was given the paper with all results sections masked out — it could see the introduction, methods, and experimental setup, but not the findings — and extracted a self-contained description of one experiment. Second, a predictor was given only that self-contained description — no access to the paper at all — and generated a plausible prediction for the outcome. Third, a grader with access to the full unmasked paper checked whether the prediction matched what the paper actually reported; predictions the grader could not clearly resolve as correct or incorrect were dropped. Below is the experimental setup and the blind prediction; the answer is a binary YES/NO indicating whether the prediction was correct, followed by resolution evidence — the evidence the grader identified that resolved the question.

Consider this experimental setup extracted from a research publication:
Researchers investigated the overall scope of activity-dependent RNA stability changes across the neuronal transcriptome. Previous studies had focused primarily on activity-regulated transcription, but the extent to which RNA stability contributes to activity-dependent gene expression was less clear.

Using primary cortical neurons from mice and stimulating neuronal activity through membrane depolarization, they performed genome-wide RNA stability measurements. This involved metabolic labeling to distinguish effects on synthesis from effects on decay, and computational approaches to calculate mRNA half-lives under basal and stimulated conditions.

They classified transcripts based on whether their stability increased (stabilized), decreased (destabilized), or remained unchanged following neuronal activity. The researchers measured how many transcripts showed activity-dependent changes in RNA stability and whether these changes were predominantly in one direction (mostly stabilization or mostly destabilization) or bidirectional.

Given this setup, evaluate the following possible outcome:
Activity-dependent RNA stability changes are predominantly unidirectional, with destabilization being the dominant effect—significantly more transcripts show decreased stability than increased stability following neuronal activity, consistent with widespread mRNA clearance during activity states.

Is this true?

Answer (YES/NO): NO